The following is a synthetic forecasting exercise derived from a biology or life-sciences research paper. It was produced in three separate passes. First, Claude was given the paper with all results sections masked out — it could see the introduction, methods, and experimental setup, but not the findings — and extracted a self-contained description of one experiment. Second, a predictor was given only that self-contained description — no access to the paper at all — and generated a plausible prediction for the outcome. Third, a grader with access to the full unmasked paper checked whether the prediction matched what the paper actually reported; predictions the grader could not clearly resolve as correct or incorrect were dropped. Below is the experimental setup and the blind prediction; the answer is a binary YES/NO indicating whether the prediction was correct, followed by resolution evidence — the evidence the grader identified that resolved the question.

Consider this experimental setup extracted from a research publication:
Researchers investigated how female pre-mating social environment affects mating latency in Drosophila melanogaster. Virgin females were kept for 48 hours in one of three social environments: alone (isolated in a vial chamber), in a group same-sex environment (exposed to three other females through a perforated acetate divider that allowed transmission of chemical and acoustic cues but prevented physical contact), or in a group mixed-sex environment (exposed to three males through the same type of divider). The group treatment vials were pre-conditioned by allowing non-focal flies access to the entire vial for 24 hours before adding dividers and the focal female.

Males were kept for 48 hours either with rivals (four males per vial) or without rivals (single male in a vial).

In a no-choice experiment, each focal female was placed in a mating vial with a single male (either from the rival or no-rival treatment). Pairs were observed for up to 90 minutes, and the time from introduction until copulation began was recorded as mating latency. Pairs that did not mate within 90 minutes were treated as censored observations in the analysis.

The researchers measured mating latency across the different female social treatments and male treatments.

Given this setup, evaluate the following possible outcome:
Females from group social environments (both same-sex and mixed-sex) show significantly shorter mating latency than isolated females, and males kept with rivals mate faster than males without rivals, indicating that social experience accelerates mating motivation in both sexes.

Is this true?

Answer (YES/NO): NO